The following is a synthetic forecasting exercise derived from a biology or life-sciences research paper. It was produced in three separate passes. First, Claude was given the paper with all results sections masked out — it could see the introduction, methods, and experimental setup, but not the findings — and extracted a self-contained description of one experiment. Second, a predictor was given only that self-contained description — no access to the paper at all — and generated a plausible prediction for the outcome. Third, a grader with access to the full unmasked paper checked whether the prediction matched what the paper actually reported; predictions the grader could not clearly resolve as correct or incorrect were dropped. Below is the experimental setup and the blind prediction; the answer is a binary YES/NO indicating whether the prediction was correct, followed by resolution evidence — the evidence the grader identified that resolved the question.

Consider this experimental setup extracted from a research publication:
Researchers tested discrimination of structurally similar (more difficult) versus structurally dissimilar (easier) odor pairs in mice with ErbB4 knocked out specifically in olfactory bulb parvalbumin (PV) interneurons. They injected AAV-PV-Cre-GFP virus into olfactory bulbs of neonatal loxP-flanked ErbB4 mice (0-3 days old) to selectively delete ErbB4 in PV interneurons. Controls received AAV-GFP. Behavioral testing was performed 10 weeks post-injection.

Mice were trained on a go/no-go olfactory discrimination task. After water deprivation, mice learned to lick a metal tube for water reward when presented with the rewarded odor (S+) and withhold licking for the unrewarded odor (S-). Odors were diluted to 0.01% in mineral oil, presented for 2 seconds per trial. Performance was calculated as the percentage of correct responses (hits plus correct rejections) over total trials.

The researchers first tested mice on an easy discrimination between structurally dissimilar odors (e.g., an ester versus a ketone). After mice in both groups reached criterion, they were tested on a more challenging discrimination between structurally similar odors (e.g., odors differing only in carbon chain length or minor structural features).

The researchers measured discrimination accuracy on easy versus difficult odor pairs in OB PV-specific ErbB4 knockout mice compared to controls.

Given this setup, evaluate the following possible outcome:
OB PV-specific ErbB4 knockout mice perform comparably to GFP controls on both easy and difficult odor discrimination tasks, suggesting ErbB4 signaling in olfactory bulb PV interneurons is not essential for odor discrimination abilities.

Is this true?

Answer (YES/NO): NO